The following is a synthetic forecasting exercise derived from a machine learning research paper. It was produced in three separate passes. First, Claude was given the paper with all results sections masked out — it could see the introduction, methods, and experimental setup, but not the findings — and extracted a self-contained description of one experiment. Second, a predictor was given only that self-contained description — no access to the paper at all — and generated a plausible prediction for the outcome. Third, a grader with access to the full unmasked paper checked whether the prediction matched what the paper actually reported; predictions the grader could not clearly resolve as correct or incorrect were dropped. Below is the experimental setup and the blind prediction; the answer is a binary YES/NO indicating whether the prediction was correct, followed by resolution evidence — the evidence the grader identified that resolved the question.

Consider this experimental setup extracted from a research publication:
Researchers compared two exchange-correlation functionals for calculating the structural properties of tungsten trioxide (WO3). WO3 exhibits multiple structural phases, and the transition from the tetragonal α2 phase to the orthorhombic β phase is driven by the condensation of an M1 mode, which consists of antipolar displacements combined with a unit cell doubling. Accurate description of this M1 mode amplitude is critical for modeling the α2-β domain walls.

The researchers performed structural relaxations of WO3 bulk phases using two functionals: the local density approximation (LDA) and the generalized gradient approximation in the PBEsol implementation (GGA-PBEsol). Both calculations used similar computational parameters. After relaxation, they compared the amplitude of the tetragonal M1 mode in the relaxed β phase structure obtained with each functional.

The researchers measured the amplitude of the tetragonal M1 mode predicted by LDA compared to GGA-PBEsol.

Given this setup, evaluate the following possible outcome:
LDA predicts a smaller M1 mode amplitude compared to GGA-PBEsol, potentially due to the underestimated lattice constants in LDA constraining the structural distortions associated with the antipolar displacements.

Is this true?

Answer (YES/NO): NO